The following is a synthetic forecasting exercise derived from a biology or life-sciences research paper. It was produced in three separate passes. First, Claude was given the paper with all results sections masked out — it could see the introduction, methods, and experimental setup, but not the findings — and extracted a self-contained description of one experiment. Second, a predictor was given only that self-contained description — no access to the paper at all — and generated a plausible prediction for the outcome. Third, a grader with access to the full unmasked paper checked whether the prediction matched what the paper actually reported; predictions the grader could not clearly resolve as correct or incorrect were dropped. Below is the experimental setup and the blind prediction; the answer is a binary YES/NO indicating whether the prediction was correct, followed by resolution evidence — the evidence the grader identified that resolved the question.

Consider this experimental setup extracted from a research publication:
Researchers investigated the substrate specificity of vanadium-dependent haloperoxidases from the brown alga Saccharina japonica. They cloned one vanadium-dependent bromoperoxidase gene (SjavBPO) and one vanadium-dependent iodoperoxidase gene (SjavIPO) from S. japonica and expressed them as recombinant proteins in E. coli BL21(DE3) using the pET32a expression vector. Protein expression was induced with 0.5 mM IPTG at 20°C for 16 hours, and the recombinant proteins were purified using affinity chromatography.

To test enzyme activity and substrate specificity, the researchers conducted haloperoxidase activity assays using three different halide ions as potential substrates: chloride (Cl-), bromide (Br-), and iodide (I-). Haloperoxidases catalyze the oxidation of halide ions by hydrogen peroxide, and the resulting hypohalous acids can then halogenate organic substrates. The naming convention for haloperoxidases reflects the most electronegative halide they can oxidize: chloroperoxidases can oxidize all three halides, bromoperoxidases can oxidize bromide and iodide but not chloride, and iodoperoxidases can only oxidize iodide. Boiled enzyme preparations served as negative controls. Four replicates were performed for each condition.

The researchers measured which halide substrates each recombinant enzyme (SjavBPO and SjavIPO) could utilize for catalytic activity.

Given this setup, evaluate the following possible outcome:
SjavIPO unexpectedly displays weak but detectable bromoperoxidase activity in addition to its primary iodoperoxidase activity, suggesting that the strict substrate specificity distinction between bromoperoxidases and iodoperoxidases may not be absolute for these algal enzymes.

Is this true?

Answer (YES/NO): NO